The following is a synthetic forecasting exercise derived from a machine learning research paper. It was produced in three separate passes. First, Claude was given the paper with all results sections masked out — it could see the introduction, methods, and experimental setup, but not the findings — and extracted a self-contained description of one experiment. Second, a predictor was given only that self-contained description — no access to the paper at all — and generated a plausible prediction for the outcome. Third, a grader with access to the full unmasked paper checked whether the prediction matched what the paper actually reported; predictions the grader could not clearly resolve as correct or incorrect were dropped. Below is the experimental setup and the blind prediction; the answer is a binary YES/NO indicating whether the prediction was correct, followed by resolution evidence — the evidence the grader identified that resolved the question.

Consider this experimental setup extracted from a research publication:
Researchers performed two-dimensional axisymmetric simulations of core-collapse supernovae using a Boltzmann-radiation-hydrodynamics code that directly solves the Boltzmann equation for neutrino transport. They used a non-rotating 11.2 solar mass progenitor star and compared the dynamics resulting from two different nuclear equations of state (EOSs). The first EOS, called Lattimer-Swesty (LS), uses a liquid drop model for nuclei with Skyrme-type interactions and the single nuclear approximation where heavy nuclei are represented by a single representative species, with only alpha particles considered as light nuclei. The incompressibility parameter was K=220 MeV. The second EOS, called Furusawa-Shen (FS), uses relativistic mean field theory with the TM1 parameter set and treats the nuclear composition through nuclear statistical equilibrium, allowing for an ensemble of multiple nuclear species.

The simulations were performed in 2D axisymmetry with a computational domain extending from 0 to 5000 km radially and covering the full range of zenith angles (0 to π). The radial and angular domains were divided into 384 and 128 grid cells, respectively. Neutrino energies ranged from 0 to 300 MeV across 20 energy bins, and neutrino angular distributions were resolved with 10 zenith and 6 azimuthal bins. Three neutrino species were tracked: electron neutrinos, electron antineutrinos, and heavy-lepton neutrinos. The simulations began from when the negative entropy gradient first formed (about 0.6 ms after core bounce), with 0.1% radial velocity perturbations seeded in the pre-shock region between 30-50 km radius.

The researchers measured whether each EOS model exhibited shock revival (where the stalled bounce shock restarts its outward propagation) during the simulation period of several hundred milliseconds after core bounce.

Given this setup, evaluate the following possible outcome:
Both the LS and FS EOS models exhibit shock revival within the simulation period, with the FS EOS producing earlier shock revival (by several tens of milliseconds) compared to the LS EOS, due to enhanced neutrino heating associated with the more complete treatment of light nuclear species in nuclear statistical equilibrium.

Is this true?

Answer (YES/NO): NO